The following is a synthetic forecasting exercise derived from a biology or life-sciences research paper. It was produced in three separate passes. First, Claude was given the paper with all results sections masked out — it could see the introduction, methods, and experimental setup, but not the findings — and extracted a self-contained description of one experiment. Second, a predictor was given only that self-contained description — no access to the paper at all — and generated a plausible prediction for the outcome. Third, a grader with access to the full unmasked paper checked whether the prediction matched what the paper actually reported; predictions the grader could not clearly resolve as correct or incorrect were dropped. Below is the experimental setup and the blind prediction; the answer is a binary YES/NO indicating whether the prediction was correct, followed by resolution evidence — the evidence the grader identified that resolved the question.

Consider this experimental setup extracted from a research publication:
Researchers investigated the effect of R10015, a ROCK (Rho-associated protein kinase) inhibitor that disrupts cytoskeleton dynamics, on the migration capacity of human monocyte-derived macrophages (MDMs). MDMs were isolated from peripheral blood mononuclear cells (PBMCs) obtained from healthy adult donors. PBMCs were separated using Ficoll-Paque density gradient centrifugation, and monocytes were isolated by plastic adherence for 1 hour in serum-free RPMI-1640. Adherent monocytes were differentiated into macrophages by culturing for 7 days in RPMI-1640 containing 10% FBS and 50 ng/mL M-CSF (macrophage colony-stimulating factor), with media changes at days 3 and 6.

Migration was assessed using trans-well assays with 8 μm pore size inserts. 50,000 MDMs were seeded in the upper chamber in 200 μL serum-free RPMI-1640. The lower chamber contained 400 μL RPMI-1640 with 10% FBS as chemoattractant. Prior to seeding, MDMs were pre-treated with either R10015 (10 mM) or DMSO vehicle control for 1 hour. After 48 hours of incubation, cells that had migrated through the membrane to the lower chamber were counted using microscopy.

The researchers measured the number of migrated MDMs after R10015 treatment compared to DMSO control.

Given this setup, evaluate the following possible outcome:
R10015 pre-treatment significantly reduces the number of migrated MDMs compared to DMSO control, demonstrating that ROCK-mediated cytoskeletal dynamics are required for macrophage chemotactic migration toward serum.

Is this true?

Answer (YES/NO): YES